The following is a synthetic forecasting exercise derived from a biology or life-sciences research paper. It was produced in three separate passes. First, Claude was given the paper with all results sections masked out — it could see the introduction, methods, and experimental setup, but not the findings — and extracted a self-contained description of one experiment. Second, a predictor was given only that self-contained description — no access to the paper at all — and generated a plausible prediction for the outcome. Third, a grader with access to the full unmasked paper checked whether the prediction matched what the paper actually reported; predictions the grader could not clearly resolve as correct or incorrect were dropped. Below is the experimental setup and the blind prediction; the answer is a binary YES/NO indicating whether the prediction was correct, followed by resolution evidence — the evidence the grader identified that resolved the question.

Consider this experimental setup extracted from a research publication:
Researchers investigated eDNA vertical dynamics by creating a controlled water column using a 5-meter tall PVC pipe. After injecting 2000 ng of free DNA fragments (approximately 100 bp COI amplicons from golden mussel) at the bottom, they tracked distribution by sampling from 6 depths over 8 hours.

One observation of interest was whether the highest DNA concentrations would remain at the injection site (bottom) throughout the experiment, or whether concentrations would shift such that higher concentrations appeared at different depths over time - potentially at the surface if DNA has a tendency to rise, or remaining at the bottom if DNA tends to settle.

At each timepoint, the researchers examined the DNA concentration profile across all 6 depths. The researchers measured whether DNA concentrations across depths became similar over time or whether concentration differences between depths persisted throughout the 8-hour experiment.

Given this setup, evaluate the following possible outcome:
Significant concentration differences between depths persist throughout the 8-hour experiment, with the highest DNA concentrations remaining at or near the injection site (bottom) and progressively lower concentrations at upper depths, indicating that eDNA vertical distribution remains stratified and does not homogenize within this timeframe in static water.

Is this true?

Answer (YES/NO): NO